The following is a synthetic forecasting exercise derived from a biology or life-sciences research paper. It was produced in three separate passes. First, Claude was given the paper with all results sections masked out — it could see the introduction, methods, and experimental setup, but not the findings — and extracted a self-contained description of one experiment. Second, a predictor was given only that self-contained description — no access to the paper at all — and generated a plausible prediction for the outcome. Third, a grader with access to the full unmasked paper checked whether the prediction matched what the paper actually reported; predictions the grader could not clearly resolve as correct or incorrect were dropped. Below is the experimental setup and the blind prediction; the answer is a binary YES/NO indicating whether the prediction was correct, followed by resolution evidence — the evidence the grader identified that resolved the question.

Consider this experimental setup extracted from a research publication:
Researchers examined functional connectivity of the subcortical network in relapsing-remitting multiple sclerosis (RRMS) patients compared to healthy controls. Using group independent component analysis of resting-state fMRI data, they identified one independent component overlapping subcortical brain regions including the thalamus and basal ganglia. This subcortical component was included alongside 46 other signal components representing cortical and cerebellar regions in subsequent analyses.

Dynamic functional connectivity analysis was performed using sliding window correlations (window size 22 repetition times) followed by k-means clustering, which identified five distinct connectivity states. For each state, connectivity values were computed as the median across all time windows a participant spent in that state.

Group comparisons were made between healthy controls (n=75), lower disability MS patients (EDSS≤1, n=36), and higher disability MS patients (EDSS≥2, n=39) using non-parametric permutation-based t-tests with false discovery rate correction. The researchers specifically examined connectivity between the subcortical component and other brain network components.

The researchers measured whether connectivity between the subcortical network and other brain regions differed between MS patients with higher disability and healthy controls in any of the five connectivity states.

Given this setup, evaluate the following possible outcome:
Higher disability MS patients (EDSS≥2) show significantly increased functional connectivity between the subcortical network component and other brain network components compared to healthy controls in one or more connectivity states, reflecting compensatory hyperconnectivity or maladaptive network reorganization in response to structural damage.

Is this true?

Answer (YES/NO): NO